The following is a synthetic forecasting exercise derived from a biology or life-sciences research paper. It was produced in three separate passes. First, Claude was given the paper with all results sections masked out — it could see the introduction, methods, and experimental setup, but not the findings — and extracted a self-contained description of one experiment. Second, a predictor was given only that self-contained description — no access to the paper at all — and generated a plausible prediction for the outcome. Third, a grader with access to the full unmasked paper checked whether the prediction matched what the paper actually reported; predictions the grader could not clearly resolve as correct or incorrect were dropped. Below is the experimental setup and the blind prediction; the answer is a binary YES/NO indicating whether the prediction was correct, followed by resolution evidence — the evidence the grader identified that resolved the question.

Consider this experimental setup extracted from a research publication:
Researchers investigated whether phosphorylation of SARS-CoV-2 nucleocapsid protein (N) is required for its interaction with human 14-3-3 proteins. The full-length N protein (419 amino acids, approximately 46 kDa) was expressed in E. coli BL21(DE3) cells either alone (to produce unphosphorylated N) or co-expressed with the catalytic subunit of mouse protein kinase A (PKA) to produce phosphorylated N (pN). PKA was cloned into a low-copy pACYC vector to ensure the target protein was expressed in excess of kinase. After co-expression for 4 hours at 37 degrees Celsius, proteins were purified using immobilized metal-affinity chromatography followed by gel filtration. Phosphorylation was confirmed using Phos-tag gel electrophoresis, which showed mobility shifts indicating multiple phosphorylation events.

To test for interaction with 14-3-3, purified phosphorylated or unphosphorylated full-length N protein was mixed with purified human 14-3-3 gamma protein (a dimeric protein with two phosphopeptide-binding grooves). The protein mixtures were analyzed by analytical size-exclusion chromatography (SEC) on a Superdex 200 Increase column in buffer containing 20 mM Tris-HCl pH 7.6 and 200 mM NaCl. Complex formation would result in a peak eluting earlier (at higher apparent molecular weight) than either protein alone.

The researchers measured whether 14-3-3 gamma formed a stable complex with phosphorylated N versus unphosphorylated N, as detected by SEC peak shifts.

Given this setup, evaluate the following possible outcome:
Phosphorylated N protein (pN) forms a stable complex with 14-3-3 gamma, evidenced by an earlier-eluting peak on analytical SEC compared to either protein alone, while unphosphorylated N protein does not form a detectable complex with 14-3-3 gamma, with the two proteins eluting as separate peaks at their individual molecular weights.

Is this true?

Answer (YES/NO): YES